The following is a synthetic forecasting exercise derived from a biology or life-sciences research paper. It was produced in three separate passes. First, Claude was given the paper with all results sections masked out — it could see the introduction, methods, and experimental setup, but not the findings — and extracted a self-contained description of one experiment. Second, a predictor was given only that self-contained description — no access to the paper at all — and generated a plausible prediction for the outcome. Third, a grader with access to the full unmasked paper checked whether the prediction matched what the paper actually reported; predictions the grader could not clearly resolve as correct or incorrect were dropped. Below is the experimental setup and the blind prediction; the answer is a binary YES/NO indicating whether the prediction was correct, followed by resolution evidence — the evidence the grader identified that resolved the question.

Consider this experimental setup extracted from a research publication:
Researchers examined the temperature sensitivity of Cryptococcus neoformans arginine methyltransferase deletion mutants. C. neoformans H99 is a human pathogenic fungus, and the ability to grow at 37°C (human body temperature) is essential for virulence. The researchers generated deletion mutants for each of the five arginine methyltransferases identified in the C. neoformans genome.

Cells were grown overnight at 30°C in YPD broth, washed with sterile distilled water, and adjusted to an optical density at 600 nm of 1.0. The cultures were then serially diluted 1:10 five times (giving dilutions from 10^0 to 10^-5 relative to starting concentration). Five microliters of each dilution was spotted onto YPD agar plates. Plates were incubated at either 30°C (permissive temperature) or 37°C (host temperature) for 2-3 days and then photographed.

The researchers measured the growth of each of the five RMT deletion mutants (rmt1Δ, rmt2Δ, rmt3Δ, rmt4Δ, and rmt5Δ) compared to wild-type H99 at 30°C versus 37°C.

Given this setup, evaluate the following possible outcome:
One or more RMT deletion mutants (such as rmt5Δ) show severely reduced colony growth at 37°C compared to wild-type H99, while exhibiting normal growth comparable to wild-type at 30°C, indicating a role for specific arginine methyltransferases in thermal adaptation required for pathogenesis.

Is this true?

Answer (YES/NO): YES